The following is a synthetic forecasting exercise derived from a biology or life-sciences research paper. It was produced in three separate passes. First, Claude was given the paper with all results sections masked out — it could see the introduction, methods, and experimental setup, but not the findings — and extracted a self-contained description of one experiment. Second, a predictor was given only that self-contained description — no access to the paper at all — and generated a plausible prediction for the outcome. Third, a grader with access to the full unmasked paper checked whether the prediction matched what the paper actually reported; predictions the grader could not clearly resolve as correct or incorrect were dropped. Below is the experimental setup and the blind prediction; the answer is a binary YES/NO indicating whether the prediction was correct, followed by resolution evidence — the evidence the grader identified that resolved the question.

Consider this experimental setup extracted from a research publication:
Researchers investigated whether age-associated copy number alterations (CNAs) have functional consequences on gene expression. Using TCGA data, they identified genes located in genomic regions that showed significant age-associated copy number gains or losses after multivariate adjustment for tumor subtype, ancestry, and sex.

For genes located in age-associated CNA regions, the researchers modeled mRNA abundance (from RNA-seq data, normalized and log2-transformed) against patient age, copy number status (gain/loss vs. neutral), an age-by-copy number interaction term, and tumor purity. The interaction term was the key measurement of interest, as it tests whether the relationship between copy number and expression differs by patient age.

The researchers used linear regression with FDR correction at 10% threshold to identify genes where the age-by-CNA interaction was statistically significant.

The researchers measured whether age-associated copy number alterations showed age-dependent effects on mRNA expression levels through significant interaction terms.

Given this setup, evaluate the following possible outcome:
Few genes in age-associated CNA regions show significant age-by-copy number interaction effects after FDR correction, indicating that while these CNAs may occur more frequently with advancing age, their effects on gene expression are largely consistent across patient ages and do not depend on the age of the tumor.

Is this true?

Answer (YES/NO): NO